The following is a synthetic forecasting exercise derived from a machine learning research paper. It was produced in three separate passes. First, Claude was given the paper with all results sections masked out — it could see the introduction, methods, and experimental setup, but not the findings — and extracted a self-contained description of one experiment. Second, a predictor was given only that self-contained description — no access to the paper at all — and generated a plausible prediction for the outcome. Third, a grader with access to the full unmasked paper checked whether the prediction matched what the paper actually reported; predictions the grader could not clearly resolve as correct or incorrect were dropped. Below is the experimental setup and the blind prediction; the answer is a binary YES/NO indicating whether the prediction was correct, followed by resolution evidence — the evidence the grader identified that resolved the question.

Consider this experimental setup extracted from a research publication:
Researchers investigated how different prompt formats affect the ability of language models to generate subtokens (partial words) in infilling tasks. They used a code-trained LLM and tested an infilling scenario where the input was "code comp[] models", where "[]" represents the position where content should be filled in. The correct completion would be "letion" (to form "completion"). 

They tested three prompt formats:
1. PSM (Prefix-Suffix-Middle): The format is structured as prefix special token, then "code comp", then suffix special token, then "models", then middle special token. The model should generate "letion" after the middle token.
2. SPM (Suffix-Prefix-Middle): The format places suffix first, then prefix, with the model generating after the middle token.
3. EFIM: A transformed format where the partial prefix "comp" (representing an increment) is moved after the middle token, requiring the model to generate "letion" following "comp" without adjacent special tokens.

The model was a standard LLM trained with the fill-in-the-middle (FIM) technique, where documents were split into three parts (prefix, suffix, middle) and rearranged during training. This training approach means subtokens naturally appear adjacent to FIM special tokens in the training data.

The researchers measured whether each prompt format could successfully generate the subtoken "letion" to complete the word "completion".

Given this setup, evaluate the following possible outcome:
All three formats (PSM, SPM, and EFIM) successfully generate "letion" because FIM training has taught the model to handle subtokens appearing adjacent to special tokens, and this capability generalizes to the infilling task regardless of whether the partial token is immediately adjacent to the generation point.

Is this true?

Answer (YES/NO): NO